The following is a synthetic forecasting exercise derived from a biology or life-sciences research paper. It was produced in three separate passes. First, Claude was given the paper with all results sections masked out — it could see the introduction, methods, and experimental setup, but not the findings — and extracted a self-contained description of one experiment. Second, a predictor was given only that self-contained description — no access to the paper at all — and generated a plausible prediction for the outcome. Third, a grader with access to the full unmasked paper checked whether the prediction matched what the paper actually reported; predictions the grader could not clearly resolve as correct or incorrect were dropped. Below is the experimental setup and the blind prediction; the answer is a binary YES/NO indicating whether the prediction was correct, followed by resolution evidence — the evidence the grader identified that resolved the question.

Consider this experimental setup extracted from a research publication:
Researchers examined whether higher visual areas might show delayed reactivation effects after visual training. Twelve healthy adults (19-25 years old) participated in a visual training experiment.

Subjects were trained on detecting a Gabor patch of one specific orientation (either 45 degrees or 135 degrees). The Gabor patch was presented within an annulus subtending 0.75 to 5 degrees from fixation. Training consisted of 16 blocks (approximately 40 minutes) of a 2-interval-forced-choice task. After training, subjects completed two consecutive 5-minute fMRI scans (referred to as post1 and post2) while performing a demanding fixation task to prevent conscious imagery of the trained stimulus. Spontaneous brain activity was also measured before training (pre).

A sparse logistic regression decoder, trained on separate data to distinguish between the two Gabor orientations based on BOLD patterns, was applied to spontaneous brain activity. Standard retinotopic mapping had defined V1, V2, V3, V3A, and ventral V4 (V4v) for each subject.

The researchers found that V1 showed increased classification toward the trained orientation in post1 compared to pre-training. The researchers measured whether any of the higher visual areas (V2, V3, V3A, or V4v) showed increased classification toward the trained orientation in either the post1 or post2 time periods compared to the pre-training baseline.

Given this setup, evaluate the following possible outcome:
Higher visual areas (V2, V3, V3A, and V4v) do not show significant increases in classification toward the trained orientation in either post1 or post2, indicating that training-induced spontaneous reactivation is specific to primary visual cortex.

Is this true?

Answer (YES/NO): YES